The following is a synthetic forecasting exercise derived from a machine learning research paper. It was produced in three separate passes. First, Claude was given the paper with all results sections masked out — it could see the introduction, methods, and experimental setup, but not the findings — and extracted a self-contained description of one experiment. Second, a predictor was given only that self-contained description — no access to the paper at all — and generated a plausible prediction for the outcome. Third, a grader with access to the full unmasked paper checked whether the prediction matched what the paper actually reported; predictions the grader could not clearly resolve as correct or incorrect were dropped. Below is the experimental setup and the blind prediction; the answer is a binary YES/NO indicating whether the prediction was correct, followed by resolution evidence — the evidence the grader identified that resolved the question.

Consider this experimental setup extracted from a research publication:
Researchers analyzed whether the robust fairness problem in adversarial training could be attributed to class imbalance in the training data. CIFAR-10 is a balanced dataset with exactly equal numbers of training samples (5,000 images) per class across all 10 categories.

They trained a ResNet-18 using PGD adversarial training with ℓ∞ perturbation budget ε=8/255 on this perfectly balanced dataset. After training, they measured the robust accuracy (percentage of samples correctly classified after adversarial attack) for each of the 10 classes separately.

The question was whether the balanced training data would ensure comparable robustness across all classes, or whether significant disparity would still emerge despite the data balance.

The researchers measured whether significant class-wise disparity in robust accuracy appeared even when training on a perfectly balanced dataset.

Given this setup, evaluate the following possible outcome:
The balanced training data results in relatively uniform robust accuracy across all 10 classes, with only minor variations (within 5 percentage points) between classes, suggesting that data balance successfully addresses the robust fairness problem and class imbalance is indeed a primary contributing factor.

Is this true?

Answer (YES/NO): NO